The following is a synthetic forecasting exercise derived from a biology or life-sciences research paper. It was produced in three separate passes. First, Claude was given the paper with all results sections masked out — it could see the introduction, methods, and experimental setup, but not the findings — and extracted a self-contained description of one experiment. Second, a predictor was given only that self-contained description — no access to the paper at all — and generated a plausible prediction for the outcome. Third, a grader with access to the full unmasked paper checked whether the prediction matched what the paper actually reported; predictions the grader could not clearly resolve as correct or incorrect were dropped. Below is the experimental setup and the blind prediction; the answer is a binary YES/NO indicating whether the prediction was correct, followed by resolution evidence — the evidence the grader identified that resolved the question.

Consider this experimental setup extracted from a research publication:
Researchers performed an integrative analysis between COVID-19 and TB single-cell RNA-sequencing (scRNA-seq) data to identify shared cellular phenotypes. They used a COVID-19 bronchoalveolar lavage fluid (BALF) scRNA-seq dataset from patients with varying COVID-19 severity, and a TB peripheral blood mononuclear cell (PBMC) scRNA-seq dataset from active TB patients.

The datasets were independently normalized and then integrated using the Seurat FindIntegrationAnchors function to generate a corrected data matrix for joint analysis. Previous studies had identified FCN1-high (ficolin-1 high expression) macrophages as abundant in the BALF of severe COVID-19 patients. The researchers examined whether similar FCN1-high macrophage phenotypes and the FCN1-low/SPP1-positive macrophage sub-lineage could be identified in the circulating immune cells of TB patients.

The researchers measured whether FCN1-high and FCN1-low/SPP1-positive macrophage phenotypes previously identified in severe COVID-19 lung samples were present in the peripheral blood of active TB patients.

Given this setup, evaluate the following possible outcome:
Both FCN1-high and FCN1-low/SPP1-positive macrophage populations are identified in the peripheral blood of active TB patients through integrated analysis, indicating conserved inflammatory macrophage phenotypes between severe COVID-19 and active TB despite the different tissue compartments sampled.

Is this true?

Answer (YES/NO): YES